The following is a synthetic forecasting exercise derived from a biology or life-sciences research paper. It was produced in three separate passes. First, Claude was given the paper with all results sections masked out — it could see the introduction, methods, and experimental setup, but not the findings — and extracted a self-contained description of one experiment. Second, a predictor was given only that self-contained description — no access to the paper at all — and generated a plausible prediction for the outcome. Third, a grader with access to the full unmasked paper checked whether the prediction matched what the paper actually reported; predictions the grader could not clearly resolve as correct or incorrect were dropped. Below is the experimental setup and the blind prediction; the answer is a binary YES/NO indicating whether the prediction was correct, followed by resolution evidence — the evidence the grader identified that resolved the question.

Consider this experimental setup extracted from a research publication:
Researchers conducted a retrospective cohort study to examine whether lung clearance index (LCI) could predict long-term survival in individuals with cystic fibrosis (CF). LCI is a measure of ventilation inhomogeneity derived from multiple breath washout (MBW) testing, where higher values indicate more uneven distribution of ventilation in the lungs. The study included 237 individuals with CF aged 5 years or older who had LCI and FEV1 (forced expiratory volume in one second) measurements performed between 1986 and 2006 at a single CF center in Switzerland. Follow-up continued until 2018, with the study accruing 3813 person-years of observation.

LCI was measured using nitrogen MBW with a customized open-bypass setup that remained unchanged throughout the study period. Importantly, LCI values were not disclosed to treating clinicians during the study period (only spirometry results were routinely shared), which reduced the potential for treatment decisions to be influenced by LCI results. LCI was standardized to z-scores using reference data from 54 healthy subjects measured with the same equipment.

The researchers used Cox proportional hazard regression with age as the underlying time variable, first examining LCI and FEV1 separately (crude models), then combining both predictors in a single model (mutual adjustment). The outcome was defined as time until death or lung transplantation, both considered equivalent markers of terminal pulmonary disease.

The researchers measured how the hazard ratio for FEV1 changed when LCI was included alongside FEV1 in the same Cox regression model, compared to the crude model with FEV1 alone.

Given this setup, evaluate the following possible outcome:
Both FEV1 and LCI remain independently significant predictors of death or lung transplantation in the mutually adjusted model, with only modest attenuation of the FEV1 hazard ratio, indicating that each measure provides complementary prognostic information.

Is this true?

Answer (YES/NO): NO